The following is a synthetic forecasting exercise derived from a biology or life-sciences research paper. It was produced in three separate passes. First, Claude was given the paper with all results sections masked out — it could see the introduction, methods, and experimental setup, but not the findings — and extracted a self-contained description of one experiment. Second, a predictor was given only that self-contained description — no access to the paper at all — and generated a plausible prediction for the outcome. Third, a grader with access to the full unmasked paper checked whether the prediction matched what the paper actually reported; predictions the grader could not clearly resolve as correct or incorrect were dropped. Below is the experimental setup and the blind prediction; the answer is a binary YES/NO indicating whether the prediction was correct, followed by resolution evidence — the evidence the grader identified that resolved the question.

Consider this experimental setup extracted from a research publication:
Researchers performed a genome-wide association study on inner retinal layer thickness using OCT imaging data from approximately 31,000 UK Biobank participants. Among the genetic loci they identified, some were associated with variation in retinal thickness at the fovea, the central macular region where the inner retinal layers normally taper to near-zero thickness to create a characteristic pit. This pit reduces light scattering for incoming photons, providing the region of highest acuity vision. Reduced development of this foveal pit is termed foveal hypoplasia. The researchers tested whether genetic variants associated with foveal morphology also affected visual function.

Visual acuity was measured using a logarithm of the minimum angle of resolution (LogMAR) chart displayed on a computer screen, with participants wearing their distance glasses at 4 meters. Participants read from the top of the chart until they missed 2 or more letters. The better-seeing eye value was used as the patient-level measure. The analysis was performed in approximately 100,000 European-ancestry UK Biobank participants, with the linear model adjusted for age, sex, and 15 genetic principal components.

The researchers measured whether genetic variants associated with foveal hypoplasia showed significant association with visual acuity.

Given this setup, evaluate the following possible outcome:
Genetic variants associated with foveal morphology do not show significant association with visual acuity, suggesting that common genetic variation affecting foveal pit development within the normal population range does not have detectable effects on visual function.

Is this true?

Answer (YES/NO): NO